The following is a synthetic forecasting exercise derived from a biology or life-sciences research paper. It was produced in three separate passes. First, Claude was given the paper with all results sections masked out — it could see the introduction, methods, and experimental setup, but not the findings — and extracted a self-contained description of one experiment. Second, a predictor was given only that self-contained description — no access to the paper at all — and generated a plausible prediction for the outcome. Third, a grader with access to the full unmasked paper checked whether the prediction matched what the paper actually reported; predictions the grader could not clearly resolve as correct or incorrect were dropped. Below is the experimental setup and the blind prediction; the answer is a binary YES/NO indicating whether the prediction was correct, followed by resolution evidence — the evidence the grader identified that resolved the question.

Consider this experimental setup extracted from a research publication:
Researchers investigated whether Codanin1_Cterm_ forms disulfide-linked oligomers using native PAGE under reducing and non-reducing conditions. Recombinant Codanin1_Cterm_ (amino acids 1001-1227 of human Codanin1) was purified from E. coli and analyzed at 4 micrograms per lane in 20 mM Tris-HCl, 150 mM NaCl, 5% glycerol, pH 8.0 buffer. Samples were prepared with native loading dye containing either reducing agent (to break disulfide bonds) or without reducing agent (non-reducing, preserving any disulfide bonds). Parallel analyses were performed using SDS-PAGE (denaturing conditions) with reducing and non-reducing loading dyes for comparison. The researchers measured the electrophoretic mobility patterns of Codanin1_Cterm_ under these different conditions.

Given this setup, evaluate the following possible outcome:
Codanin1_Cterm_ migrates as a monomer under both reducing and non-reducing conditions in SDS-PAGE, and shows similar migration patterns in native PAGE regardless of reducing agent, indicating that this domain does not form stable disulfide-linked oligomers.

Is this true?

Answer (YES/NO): NO